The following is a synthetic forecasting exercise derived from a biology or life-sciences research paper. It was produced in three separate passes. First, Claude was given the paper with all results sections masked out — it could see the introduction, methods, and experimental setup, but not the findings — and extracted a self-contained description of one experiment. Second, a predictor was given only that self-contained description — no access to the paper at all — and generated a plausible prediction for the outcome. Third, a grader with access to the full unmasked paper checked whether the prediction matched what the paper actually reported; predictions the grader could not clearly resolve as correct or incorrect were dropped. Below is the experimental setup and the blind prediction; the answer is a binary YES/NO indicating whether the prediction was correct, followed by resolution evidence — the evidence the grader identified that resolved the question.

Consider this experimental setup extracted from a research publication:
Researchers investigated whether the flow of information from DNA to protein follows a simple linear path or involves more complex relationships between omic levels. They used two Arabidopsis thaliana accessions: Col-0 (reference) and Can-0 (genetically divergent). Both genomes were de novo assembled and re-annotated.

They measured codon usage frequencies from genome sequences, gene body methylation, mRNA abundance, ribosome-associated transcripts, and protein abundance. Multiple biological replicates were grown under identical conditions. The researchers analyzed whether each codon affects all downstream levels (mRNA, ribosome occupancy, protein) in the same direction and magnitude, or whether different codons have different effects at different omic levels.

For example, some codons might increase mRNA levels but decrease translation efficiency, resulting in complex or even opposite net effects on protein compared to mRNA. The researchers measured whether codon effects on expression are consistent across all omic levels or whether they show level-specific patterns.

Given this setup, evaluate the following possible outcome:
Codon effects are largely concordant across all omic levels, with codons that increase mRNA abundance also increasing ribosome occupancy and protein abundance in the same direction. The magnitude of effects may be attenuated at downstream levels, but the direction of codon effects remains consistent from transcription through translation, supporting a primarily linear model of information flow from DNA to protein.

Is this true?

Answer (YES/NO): YES